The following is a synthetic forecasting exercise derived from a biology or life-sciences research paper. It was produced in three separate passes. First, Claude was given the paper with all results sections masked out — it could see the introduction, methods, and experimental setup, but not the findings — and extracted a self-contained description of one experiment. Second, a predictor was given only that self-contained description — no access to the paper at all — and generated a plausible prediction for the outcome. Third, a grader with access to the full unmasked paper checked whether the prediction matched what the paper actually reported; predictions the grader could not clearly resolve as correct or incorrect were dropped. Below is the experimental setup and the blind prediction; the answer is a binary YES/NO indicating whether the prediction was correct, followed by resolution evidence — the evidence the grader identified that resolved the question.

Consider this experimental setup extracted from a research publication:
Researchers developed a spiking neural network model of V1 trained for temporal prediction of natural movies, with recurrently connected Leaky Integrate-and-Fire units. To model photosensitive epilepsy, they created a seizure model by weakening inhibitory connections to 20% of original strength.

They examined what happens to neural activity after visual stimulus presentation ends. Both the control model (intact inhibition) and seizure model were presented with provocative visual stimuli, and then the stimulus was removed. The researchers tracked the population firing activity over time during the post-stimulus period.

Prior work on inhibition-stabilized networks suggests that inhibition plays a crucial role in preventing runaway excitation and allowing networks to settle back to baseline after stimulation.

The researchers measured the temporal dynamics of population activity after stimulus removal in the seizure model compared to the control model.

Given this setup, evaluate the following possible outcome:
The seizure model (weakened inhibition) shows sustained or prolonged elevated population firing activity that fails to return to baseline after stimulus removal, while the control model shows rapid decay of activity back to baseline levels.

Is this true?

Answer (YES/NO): YES